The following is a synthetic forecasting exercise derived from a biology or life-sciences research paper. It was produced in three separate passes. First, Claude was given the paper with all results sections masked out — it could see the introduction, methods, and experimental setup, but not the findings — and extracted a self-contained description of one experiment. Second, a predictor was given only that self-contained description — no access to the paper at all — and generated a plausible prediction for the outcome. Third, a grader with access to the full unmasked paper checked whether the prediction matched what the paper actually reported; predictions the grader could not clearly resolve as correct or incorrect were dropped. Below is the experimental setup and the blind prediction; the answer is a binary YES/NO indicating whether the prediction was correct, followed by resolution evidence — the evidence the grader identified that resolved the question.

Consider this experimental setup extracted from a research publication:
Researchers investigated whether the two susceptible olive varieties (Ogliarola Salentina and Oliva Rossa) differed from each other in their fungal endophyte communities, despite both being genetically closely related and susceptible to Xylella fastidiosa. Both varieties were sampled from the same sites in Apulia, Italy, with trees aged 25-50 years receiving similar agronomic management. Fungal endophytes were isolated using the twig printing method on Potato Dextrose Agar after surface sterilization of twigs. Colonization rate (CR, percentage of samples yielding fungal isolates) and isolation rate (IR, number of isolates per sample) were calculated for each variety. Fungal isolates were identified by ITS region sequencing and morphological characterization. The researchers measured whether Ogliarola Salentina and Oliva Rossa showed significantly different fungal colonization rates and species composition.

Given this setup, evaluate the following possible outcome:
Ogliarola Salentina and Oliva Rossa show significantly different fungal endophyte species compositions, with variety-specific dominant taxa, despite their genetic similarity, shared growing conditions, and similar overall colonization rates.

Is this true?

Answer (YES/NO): NO